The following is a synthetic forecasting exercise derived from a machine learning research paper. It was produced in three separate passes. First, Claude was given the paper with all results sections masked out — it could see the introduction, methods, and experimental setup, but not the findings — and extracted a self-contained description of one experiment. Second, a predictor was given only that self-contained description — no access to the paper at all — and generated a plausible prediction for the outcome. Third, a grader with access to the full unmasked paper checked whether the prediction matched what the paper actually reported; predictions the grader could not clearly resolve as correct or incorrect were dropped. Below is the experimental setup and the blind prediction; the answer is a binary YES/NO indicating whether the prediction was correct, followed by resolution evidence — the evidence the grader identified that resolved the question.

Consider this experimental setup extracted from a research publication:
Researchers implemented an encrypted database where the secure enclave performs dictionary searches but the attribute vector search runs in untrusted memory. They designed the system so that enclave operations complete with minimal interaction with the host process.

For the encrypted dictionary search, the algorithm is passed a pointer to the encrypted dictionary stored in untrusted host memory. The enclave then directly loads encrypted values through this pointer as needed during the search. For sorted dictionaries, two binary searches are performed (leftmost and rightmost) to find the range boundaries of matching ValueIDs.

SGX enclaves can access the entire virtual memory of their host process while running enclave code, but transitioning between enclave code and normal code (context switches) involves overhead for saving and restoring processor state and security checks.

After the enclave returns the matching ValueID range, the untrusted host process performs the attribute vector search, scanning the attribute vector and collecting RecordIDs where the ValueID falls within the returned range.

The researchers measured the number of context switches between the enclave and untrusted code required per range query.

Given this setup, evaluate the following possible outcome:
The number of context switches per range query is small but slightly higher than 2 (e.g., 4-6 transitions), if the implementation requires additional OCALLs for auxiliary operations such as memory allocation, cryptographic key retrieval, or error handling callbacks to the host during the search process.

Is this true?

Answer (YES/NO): NO